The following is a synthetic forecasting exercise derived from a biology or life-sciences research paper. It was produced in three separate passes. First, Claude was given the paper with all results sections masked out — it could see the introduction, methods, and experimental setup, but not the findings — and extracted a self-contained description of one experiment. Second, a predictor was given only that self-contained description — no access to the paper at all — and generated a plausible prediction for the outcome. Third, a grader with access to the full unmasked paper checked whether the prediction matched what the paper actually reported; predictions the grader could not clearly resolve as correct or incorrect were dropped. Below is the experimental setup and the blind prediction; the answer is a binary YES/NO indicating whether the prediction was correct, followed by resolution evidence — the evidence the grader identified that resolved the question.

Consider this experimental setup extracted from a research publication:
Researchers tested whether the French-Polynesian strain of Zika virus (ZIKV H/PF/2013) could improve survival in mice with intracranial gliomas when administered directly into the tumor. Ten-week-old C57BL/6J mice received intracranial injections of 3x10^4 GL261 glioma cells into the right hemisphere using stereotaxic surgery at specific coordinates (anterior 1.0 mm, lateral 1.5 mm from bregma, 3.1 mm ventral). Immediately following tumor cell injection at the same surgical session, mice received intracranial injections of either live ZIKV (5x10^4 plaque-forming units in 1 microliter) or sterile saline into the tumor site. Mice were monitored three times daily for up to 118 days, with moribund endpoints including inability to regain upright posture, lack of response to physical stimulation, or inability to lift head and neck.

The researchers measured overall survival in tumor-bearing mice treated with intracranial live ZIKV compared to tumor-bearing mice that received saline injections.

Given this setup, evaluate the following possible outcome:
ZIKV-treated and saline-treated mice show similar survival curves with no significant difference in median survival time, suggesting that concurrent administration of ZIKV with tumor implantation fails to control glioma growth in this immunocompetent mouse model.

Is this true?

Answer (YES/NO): YES